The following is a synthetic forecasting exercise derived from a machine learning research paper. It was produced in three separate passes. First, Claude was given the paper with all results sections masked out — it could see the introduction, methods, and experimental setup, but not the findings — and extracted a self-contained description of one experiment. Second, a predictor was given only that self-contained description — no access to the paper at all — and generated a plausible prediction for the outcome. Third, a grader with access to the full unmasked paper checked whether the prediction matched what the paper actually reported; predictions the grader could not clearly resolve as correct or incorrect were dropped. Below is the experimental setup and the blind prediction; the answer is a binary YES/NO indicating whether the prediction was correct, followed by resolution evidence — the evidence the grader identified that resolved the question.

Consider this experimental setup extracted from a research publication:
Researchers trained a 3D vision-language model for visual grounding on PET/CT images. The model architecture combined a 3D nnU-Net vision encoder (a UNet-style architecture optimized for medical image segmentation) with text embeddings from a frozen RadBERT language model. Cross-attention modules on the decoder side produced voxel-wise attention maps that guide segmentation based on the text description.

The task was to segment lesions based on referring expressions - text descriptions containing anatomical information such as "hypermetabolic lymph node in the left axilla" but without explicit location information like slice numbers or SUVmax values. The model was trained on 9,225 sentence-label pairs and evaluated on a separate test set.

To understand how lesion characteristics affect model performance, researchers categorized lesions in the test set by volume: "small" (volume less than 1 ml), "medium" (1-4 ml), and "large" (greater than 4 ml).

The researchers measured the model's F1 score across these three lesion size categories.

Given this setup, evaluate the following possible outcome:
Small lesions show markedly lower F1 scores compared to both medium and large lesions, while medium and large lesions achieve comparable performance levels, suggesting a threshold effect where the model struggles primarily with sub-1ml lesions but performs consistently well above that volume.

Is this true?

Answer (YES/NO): NO